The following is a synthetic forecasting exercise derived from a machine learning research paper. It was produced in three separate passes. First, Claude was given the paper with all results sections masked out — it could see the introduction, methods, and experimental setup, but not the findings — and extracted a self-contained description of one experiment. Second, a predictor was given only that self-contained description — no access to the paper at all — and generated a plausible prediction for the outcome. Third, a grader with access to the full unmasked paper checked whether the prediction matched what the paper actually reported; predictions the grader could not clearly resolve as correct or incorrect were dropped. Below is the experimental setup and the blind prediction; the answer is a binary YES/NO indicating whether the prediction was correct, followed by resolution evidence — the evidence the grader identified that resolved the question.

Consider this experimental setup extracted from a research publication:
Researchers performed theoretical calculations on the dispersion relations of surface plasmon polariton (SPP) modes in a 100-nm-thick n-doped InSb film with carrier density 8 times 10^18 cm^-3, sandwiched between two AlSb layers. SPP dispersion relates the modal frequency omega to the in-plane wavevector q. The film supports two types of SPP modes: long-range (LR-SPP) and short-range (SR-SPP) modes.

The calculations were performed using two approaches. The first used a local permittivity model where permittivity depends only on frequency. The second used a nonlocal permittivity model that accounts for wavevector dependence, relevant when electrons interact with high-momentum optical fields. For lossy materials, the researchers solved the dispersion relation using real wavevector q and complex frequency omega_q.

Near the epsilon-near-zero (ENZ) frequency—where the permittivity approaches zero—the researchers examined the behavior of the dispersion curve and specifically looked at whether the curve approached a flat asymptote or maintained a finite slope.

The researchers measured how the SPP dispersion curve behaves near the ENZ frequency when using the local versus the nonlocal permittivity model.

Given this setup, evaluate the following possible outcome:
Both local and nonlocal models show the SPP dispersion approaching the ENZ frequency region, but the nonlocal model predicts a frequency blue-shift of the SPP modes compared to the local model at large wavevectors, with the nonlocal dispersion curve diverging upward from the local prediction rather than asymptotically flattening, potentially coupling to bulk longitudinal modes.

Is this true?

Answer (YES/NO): NO